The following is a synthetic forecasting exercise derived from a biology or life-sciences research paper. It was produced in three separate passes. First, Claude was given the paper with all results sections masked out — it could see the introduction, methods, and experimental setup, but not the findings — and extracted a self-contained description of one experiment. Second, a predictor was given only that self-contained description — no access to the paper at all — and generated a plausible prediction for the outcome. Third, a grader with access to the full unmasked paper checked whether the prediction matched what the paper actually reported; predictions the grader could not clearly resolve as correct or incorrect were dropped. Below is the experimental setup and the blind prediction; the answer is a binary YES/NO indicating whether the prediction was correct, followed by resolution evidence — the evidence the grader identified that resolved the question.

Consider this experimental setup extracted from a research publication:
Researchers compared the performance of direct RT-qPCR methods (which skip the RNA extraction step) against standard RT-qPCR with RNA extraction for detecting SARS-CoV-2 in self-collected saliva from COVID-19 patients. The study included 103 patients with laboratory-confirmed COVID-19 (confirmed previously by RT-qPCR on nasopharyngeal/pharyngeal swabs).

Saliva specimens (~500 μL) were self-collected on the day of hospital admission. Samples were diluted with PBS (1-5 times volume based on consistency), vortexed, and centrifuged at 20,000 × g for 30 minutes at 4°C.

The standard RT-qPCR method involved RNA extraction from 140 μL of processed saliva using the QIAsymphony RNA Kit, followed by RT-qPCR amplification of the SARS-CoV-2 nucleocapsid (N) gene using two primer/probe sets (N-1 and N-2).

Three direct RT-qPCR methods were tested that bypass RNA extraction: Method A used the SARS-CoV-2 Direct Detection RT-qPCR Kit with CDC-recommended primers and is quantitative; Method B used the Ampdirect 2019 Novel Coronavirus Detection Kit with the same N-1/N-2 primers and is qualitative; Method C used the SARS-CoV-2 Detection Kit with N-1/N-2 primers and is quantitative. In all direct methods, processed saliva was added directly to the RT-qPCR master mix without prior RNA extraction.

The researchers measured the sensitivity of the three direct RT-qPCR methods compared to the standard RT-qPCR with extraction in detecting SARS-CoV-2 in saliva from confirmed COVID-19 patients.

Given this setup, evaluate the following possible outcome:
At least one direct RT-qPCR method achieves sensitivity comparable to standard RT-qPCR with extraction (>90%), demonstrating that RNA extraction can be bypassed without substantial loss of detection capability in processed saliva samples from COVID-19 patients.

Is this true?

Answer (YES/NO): NO